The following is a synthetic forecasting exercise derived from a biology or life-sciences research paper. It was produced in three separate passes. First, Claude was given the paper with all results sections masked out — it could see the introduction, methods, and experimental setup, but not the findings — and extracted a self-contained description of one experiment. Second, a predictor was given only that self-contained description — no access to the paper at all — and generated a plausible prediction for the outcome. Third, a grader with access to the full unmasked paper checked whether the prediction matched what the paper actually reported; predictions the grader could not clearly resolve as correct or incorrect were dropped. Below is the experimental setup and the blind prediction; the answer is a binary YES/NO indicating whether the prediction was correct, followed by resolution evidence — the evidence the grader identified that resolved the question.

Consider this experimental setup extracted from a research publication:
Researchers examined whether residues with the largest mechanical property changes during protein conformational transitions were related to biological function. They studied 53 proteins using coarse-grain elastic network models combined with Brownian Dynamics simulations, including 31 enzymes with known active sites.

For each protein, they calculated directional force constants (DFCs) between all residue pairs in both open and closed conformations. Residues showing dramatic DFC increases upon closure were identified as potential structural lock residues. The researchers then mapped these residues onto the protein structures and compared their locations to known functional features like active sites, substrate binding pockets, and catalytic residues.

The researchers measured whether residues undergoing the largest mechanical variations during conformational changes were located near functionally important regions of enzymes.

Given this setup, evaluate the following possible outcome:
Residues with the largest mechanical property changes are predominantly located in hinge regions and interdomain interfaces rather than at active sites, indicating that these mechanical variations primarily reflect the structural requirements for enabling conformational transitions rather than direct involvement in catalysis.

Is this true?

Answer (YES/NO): NO